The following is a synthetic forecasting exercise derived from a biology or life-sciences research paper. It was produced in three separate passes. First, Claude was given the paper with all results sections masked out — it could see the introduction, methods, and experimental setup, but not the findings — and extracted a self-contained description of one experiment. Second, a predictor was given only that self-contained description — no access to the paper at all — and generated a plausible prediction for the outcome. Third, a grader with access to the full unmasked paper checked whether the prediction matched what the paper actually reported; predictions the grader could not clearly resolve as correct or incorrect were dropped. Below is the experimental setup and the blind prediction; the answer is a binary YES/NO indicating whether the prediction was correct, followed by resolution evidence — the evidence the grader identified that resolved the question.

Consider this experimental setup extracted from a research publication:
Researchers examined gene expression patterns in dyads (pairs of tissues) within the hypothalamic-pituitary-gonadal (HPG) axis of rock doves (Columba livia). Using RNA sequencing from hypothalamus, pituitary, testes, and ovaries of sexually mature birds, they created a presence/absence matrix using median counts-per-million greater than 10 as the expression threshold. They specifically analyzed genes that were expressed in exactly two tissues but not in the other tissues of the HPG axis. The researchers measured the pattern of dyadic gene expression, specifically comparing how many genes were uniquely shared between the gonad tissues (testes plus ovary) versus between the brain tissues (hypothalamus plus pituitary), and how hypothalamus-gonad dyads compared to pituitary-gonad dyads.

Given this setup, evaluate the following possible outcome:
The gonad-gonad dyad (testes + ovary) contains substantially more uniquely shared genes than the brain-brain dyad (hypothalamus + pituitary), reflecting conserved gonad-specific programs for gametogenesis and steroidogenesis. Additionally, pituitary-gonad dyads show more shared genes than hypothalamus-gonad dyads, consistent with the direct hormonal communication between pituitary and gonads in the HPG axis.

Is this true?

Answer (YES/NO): YES